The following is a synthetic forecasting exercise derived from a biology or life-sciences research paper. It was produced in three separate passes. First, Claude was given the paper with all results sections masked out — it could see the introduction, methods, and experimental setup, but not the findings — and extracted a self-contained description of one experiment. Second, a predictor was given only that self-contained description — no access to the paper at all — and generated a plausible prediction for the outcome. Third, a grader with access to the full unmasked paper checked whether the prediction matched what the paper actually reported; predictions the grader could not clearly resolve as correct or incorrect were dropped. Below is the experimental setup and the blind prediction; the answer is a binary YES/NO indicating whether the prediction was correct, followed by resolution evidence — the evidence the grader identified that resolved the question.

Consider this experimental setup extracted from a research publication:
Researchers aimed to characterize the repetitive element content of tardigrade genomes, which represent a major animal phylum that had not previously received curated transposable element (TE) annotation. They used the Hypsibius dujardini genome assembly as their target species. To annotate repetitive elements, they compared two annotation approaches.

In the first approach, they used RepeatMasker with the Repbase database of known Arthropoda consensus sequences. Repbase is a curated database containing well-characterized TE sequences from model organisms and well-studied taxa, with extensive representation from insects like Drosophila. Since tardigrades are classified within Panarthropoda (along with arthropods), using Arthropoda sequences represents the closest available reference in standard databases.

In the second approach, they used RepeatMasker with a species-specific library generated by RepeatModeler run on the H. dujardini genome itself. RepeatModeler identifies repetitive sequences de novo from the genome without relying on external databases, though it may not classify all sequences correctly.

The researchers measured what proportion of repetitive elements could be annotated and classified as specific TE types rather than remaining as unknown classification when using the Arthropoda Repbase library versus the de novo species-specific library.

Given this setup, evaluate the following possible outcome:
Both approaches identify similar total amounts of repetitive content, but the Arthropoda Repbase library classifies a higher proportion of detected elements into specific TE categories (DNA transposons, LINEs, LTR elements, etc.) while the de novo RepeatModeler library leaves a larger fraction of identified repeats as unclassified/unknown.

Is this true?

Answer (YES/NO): NO